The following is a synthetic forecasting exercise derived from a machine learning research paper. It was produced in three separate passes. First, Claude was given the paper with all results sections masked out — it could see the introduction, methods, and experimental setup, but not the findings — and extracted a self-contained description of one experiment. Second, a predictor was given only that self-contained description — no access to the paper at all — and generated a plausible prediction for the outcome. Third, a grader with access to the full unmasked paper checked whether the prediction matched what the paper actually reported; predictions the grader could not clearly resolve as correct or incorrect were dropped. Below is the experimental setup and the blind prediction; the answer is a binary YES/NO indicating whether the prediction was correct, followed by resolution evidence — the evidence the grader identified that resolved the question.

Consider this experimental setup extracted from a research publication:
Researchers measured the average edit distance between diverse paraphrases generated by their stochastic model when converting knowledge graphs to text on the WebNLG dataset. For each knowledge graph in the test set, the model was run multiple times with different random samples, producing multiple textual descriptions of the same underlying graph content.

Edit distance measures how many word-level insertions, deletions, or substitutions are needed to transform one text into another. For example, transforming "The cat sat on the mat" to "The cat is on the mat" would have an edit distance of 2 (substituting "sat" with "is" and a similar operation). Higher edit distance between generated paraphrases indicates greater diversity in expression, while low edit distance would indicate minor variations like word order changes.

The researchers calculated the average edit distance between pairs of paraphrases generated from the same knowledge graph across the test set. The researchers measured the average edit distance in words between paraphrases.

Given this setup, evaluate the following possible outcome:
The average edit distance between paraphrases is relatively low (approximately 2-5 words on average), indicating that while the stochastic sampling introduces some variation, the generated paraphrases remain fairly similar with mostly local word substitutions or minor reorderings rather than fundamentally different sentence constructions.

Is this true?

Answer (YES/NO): NO